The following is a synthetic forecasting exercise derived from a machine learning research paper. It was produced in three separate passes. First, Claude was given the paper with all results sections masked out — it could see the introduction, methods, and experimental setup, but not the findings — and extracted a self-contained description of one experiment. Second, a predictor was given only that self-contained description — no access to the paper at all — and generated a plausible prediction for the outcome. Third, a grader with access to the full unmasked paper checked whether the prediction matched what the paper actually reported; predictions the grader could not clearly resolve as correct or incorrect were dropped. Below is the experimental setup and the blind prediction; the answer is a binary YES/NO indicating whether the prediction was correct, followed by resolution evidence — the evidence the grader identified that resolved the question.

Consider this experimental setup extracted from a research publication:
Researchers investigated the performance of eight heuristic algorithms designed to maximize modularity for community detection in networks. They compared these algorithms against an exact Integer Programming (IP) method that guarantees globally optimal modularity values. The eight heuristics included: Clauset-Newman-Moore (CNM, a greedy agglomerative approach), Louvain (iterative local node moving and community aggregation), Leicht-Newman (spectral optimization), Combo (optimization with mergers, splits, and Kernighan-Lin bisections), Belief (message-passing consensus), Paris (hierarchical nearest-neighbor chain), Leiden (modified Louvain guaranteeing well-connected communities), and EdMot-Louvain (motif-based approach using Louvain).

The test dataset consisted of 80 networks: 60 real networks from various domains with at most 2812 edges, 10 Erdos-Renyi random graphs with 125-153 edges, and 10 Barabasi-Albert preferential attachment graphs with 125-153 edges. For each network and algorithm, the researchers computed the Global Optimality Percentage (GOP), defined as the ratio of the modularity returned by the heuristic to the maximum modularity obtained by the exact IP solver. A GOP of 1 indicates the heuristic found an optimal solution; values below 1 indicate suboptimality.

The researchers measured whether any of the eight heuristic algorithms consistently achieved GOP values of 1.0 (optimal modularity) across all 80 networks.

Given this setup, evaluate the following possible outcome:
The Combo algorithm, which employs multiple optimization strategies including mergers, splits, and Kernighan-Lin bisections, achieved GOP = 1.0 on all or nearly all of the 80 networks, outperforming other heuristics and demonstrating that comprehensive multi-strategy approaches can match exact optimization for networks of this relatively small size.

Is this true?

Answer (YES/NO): NO